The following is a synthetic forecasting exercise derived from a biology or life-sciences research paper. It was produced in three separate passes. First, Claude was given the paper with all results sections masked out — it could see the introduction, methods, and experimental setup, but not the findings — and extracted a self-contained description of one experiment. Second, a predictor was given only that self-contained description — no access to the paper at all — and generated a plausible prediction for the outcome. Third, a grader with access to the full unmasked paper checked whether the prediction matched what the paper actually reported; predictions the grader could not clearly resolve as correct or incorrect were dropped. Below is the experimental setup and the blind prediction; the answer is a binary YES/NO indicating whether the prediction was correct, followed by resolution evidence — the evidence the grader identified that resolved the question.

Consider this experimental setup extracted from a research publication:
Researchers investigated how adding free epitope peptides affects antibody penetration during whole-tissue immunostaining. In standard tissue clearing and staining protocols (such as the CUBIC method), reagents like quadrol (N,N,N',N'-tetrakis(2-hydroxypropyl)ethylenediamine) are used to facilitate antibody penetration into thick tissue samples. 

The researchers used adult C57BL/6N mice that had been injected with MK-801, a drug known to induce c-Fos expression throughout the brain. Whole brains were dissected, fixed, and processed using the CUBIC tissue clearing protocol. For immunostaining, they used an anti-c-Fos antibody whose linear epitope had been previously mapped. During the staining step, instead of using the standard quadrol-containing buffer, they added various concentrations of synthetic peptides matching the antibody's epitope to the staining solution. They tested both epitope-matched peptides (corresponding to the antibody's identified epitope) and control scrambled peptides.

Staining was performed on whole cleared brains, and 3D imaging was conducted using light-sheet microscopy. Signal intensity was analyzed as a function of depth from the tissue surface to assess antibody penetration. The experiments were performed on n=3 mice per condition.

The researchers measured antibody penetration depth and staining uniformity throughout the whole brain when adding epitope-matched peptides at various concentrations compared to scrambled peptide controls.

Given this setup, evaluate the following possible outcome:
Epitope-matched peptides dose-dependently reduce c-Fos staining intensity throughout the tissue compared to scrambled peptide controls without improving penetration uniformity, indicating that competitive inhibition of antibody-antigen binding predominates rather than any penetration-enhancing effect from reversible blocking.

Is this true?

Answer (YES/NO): NO